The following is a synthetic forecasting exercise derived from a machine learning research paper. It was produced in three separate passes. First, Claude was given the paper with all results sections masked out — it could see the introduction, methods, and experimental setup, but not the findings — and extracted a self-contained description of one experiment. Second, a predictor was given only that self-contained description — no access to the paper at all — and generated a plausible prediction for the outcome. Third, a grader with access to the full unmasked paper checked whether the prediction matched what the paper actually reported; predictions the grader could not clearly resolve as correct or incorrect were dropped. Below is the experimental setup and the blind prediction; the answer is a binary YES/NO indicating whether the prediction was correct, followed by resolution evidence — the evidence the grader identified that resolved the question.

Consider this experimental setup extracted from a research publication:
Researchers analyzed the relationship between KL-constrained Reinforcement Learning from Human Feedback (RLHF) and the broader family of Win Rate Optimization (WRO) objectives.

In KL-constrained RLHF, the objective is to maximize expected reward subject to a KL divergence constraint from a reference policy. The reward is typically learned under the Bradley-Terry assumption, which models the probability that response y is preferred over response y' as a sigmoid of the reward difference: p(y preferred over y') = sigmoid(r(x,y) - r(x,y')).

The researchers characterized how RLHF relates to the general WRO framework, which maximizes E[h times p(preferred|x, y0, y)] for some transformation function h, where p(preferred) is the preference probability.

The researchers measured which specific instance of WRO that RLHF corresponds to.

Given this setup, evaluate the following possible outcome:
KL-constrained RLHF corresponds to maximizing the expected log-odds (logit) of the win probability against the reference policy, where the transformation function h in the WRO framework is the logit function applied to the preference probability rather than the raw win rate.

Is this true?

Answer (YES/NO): YES